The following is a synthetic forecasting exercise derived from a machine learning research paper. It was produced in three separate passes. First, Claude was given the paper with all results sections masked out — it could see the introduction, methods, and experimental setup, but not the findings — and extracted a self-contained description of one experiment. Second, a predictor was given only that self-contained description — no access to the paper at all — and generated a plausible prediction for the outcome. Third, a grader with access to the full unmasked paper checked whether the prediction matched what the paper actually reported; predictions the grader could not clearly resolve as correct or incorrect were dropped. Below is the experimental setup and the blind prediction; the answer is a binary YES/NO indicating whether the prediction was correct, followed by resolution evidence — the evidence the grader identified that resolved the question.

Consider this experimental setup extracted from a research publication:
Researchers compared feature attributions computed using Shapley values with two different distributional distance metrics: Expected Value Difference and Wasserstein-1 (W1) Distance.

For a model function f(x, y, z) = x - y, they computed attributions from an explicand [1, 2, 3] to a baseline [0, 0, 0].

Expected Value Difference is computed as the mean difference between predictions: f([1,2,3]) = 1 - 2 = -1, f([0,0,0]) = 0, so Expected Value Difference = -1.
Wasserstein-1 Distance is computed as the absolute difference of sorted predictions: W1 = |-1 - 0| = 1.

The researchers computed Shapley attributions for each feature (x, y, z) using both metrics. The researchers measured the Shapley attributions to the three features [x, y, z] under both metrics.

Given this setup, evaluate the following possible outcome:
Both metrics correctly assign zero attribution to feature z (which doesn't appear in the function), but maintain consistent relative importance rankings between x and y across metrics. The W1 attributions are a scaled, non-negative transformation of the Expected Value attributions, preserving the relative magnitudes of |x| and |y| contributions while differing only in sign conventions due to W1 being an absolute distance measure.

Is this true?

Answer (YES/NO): NO